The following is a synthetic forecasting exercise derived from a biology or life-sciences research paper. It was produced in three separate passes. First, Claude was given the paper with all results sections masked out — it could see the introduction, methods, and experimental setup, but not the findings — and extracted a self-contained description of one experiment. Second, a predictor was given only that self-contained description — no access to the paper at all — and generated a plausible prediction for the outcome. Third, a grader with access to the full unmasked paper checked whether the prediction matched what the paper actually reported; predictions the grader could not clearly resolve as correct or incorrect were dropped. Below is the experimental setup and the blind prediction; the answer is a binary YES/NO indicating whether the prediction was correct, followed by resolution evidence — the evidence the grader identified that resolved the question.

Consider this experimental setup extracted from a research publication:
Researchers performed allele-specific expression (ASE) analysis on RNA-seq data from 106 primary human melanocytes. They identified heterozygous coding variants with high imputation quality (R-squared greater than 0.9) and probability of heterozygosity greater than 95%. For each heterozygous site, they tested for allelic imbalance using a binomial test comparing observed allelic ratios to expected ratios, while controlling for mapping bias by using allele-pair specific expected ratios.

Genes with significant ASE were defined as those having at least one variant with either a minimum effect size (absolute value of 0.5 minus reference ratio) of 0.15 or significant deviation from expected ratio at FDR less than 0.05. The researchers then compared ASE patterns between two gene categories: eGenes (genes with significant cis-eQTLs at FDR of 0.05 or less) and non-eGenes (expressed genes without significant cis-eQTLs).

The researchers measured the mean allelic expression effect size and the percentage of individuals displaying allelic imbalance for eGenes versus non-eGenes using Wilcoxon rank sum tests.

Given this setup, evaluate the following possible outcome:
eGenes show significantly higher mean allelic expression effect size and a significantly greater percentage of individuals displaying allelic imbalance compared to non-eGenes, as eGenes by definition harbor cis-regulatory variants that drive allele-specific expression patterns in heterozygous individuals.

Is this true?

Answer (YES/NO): YES